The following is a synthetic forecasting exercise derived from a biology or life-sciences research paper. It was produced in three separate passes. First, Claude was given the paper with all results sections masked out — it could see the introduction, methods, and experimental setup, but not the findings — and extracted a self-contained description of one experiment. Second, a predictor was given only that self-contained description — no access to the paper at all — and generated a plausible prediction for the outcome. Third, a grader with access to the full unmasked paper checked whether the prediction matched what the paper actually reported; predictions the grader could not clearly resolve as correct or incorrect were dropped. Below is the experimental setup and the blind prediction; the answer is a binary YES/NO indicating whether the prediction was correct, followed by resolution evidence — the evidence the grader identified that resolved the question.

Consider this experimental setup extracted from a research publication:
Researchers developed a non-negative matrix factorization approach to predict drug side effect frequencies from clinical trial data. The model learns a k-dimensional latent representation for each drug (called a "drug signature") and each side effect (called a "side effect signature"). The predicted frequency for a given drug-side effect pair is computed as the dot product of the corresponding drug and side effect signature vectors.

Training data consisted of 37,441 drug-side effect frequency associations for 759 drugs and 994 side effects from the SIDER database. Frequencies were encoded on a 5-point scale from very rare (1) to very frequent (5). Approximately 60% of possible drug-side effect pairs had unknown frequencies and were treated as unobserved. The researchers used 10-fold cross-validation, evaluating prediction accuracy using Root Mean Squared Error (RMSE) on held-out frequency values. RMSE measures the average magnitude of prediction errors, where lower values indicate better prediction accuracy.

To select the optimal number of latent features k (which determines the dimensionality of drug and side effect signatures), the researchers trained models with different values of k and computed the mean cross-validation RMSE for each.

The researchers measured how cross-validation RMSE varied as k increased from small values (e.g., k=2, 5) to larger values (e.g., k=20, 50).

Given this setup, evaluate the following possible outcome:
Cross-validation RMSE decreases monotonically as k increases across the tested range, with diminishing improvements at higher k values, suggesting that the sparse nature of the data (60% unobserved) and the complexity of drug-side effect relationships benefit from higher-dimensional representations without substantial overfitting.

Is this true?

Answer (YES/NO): NO